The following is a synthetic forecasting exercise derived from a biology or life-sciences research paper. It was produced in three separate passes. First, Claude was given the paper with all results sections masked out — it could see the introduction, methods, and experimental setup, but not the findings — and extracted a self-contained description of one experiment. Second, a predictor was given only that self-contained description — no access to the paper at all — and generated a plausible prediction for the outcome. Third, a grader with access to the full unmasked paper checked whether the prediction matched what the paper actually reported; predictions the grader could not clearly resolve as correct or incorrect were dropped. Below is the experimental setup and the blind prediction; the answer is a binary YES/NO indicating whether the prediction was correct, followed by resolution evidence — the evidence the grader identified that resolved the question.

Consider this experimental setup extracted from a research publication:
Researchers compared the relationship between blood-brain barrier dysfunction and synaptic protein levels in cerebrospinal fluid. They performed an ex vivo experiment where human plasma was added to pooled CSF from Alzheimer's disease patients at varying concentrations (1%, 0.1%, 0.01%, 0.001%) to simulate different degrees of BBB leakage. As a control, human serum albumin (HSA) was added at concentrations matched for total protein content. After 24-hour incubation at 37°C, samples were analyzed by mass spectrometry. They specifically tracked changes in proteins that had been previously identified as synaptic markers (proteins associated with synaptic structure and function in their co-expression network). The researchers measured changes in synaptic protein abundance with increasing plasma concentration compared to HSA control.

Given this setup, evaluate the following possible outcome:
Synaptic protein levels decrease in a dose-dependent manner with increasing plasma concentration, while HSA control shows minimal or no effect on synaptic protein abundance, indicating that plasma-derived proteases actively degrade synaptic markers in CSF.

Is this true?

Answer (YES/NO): YES